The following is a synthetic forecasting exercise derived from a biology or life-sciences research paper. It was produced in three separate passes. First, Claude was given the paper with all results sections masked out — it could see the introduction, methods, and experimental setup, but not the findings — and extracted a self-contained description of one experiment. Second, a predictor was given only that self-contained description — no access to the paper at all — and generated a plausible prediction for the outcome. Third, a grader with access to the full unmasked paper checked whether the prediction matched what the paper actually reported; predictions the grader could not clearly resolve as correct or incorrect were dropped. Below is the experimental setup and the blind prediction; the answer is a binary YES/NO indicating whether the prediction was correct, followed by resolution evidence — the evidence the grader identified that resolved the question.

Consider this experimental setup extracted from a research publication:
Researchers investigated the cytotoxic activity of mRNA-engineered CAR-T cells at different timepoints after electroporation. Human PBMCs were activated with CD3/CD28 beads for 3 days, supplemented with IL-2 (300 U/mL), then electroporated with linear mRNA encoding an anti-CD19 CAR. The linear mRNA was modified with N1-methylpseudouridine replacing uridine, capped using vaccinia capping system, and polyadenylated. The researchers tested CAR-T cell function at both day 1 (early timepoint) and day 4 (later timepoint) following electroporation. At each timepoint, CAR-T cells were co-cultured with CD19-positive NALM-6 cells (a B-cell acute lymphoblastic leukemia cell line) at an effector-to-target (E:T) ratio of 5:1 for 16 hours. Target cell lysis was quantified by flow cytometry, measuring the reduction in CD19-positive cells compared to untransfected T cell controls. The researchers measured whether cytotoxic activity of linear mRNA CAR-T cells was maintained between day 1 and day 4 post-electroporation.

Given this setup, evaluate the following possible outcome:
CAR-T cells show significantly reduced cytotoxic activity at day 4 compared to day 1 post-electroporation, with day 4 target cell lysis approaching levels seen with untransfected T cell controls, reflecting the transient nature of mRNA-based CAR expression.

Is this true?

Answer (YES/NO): NO